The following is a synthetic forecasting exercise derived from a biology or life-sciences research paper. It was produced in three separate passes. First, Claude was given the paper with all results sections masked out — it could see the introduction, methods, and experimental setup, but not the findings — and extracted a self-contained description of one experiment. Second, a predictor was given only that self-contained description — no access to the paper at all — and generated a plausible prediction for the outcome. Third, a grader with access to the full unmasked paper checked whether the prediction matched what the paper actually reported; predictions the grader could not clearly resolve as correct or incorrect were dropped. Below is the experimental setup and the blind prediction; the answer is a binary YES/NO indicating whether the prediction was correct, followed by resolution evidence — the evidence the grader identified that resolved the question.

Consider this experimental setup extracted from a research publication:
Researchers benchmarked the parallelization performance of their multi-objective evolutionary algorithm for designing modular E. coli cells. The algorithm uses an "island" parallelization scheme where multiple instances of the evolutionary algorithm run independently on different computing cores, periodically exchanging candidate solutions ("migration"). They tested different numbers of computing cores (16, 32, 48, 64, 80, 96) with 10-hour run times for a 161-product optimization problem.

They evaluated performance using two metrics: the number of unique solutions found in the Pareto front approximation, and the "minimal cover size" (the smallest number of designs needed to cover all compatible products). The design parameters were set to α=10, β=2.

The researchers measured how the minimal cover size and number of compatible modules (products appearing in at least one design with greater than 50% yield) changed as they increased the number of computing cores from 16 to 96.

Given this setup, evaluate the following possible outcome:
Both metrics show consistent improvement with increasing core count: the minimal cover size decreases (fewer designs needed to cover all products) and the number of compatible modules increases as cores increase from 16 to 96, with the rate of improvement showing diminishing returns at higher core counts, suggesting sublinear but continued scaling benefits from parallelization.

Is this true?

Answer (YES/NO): NO